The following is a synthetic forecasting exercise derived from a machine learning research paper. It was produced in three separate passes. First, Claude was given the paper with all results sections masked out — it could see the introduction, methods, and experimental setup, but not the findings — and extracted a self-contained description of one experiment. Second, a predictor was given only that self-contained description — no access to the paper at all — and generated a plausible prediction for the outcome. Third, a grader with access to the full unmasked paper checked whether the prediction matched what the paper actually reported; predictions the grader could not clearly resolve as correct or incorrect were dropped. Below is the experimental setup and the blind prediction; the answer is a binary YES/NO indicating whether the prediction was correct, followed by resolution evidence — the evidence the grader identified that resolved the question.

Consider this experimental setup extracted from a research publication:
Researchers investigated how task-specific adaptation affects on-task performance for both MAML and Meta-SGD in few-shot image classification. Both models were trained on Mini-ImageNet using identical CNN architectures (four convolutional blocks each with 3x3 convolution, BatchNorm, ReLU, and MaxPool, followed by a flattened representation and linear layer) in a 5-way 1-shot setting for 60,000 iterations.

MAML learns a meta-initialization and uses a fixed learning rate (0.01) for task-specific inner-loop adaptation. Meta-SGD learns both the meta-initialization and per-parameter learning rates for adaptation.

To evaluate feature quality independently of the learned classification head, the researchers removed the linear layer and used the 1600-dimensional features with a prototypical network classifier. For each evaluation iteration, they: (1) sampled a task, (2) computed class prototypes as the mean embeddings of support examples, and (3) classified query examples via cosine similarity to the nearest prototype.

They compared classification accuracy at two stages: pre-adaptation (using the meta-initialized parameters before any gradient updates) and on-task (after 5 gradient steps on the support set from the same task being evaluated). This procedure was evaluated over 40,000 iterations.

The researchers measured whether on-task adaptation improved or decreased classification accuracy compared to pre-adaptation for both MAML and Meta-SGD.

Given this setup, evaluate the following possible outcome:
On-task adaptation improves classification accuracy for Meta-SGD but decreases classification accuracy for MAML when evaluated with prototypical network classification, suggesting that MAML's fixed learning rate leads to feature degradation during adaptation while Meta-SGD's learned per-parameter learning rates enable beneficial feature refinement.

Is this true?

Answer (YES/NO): NO